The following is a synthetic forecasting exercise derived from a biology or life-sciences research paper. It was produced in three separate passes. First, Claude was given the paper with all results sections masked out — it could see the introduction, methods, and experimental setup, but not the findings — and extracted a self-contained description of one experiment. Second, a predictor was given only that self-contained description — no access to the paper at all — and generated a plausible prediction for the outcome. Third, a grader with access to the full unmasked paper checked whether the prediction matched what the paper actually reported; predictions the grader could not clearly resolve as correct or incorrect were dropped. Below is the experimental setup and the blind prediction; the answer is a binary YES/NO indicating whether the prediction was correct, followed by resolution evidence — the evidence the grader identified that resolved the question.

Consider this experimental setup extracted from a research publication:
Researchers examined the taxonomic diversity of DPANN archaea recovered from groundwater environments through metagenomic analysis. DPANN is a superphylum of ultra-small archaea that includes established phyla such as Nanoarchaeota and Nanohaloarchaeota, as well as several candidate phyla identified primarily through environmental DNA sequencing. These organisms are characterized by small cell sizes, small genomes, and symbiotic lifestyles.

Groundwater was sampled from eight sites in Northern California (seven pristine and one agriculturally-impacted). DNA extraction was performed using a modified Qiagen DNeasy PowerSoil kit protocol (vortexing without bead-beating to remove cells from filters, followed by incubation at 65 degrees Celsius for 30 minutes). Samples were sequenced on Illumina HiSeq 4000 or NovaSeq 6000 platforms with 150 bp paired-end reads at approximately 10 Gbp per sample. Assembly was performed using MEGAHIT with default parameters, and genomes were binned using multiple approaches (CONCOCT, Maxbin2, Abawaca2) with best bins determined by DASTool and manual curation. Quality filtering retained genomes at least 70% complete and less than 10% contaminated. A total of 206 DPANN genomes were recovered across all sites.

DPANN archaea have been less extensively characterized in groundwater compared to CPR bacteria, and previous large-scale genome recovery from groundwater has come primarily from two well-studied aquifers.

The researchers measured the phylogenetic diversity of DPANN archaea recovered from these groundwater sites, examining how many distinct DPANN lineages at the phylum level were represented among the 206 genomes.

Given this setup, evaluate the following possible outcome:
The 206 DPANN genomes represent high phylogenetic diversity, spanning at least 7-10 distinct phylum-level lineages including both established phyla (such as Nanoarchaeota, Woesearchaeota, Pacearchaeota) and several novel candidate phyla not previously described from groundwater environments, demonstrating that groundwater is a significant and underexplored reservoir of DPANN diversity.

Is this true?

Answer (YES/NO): NO